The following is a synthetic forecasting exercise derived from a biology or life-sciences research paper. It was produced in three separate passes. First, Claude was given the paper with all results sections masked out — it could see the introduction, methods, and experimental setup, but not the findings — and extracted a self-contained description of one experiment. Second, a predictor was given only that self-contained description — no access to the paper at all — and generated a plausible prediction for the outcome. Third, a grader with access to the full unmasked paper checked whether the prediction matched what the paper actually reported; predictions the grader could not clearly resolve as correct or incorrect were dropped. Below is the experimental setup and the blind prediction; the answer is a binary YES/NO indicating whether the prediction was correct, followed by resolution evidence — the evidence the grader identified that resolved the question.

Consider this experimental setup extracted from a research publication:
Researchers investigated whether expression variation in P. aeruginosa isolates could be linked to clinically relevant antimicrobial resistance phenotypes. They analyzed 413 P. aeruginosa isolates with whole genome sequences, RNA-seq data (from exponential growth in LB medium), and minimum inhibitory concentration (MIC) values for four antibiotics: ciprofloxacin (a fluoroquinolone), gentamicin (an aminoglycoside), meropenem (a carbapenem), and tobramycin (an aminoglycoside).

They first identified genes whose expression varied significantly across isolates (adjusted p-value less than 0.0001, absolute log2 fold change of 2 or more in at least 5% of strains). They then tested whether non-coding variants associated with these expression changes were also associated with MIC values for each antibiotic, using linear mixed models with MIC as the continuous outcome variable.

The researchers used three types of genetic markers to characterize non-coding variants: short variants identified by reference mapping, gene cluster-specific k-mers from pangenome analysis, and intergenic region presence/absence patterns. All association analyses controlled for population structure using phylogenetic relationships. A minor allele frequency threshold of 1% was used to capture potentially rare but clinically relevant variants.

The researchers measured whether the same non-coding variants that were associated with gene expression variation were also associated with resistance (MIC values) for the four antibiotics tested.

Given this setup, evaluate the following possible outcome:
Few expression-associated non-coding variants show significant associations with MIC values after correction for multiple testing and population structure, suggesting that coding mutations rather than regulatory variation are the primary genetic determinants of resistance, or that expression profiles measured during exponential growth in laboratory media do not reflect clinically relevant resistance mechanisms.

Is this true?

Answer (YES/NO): NO